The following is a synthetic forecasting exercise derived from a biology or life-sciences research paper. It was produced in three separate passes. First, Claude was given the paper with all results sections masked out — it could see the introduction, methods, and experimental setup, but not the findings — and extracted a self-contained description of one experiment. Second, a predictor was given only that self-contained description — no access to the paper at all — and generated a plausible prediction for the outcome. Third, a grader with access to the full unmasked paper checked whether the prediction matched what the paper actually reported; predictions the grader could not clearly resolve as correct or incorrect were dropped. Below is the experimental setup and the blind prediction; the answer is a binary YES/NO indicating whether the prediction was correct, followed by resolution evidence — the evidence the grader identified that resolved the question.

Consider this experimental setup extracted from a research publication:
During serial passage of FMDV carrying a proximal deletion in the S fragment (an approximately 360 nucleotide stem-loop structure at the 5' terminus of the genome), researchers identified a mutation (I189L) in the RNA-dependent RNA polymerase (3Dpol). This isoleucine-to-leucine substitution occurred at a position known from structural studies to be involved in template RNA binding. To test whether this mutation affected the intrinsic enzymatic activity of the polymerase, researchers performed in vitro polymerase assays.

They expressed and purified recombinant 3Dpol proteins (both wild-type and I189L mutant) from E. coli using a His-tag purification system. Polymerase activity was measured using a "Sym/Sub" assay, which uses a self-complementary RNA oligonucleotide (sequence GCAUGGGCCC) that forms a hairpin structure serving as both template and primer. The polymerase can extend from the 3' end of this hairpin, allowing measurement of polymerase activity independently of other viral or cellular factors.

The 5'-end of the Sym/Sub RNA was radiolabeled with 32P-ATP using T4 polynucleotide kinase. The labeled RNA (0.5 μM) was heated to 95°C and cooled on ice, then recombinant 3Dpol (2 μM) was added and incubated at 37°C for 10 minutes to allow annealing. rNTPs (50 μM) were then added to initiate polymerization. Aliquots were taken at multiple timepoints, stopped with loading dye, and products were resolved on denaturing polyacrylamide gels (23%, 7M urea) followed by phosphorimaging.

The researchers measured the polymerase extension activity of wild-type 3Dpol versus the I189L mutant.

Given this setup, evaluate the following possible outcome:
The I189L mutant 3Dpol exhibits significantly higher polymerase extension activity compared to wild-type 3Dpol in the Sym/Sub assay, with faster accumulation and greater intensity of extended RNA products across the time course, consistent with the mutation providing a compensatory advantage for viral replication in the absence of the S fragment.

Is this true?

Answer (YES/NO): NO